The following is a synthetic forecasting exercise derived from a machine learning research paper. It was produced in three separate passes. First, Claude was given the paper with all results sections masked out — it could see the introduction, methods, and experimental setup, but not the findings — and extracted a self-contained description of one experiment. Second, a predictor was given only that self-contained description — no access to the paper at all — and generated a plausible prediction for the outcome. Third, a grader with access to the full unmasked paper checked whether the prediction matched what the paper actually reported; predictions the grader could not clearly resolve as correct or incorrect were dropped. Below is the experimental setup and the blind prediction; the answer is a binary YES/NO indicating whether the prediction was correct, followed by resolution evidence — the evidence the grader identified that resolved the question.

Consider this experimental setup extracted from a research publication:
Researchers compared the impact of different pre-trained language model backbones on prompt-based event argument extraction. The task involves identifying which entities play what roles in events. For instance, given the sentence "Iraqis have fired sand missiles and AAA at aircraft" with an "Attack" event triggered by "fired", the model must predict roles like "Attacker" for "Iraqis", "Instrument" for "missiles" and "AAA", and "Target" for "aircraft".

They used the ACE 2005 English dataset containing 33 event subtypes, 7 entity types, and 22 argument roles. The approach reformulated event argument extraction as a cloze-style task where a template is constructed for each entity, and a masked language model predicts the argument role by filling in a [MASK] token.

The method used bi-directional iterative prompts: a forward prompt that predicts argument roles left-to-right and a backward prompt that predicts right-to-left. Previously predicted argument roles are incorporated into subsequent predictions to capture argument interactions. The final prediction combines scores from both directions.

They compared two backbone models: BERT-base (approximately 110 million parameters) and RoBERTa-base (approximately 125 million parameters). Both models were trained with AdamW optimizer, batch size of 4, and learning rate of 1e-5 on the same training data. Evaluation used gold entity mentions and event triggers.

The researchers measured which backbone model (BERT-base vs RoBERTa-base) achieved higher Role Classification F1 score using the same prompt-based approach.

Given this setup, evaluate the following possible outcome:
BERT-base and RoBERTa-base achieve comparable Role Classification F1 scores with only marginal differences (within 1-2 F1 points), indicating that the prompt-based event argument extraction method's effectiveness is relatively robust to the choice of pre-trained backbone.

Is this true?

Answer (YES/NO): NO